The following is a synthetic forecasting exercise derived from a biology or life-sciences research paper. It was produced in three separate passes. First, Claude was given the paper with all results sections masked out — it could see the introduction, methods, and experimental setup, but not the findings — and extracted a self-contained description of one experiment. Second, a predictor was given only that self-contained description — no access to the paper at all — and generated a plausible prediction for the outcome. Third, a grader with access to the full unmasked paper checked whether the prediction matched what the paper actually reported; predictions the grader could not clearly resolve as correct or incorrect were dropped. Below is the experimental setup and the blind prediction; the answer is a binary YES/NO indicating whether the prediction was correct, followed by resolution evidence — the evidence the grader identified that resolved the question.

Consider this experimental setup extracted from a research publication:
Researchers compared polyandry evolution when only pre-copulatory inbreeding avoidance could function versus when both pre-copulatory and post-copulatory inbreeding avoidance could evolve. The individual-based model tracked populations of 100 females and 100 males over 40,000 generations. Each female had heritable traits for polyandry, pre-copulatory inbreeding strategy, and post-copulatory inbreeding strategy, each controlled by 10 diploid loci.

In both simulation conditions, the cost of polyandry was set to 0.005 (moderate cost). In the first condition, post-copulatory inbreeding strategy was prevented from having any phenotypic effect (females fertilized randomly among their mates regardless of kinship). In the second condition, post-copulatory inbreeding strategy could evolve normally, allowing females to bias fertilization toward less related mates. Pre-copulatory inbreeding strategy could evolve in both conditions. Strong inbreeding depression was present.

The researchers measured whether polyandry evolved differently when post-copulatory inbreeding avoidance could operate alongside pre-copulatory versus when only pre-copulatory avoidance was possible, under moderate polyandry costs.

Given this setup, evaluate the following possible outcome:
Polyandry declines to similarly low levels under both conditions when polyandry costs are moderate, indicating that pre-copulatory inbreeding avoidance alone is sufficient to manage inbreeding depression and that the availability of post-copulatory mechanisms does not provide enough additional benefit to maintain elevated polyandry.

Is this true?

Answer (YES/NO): NO